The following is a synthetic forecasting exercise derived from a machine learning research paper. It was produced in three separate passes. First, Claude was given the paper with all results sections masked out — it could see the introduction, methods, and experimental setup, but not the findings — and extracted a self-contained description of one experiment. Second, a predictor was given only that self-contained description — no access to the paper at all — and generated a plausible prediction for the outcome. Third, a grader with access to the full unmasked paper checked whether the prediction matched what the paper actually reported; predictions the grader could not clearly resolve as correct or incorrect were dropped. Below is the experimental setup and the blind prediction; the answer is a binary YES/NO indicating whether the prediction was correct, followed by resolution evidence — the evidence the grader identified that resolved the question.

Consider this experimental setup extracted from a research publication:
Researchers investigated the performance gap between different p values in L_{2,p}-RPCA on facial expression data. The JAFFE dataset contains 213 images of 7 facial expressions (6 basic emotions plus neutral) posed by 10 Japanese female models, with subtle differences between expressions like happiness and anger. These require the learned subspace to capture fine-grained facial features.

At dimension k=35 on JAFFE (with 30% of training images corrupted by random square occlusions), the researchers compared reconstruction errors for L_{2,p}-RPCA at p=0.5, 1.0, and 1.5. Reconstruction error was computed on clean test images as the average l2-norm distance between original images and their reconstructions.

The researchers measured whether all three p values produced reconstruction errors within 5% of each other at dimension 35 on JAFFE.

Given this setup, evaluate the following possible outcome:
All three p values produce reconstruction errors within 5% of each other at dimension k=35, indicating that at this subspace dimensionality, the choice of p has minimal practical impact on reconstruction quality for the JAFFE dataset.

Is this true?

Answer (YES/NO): YES